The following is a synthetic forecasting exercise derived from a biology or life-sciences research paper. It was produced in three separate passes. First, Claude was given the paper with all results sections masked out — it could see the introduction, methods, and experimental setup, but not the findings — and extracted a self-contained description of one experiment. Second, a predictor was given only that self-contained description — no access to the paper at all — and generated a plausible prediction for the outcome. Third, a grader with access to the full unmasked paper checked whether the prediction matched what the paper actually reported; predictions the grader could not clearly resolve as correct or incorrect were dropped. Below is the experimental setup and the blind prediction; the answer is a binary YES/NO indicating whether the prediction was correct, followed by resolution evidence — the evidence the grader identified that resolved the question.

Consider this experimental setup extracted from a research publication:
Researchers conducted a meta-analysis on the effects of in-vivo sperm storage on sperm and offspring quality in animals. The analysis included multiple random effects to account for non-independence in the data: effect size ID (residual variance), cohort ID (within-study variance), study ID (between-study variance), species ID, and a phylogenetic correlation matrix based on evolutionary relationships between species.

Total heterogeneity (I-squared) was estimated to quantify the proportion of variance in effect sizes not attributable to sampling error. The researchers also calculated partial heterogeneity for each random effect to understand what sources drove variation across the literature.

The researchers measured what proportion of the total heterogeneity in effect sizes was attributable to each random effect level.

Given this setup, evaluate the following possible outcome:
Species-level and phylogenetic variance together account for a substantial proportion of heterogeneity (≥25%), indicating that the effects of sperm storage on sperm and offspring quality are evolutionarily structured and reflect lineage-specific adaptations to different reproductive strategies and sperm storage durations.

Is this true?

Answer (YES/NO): NO